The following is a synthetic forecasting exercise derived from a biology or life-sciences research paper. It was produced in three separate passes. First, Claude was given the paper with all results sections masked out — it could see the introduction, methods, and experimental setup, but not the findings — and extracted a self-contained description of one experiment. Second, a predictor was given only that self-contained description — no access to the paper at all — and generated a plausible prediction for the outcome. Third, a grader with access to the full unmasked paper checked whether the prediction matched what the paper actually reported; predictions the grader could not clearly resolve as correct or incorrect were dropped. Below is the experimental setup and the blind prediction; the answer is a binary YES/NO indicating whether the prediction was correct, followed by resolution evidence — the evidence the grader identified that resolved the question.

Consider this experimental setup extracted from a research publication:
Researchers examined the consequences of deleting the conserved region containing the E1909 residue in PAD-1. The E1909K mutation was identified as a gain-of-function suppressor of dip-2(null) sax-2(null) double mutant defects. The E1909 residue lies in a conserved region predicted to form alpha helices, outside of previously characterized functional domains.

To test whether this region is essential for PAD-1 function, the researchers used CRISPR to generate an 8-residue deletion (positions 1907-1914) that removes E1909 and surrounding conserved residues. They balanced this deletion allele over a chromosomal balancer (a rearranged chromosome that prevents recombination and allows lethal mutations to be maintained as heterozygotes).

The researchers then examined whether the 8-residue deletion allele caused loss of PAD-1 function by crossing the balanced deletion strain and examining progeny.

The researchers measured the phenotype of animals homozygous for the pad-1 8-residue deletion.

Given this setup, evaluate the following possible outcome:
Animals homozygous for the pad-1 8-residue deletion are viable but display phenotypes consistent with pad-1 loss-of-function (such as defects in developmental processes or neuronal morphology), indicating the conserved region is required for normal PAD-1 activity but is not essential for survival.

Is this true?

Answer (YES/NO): YES